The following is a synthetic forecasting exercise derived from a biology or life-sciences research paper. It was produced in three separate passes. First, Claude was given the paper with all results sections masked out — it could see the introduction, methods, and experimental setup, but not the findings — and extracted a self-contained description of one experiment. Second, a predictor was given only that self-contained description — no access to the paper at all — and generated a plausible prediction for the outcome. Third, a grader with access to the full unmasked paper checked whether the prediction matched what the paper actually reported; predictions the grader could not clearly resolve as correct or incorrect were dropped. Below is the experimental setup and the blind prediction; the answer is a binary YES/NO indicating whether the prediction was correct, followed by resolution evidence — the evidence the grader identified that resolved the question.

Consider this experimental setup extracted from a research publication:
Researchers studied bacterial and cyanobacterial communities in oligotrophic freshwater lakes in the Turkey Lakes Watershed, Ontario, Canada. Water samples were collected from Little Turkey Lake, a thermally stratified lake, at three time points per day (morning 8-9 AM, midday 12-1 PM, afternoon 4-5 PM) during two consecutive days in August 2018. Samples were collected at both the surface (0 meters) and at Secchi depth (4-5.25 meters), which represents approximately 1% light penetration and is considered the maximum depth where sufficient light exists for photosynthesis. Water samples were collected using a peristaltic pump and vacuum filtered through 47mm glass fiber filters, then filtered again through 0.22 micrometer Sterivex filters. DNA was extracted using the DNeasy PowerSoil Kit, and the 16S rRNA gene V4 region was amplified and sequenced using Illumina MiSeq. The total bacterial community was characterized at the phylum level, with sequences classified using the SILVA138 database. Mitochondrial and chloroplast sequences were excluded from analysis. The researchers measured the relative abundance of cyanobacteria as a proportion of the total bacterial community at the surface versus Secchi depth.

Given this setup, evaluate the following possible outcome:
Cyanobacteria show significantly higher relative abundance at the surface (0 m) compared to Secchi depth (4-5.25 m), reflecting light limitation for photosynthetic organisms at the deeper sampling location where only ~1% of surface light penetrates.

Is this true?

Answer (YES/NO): NO